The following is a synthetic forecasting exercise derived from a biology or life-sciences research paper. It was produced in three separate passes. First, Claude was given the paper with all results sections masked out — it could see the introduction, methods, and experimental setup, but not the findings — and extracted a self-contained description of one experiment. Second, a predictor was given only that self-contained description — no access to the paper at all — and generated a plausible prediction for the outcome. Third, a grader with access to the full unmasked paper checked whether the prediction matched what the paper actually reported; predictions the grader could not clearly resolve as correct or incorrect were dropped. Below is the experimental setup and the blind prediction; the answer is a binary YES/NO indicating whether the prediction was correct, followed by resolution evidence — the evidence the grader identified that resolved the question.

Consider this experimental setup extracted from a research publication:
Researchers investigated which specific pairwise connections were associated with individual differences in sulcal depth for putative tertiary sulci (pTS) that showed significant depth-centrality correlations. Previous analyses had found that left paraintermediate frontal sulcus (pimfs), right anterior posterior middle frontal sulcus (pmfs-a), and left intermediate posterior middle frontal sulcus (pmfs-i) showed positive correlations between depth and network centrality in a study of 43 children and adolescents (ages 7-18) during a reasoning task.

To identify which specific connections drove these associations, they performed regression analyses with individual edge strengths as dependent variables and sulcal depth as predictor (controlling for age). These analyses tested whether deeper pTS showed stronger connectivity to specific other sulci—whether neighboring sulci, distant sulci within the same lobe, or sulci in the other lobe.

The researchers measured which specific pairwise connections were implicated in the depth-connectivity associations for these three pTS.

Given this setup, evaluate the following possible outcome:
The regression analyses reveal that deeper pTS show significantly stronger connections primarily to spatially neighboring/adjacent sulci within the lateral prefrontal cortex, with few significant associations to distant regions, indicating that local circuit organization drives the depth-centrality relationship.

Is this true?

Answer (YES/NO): NO